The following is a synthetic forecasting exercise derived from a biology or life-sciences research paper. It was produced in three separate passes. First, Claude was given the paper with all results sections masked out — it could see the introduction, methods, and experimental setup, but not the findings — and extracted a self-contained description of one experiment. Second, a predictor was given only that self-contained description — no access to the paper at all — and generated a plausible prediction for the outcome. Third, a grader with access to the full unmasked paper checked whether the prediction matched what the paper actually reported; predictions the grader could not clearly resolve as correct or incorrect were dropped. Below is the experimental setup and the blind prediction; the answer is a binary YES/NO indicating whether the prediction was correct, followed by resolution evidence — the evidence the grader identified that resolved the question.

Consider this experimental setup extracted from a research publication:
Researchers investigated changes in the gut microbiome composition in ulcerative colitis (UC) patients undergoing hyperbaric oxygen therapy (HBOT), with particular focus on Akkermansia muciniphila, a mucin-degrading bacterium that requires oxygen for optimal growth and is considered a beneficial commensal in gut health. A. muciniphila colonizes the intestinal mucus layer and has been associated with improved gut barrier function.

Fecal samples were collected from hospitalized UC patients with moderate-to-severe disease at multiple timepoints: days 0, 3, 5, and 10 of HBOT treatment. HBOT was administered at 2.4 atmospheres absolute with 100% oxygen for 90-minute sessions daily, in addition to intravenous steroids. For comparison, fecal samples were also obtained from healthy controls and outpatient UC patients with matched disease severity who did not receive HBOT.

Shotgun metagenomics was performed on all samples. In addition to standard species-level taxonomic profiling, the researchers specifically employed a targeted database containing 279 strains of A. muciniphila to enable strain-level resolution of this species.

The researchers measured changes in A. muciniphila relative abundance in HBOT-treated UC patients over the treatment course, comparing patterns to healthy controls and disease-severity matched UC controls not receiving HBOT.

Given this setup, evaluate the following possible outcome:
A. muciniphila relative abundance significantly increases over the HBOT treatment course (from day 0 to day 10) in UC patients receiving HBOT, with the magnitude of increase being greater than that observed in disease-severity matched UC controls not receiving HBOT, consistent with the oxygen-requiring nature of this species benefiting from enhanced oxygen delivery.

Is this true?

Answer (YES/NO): NO